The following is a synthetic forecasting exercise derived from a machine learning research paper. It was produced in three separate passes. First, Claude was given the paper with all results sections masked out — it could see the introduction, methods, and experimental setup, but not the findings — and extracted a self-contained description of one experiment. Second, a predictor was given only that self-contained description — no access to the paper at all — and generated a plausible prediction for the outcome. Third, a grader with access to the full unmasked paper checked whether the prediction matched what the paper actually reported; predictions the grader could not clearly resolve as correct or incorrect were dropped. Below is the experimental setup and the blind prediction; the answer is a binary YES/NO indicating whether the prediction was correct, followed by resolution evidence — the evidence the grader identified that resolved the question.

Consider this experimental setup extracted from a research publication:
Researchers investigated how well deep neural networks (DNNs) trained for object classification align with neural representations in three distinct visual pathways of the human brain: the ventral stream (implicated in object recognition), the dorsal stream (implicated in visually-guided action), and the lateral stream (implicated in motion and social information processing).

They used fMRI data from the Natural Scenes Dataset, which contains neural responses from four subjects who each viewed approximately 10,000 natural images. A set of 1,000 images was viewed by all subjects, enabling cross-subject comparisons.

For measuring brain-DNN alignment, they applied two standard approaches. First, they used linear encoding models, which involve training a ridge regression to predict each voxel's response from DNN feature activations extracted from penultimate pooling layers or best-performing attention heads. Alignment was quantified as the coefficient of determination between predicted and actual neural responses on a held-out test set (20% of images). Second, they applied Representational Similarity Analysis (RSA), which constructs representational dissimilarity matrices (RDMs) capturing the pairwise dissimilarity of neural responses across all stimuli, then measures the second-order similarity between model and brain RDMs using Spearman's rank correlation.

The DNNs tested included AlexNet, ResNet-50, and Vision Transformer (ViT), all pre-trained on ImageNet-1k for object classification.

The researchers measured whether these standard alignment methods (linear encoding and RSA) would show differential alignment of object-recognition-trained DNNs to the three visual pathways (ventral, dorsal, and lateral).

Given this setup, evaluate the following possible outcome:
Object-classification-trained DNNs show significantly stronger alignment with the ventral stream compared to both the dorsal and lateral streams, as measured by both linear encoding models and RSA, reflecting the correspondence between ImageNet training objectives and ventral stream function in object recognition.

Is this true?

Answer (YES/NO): NO